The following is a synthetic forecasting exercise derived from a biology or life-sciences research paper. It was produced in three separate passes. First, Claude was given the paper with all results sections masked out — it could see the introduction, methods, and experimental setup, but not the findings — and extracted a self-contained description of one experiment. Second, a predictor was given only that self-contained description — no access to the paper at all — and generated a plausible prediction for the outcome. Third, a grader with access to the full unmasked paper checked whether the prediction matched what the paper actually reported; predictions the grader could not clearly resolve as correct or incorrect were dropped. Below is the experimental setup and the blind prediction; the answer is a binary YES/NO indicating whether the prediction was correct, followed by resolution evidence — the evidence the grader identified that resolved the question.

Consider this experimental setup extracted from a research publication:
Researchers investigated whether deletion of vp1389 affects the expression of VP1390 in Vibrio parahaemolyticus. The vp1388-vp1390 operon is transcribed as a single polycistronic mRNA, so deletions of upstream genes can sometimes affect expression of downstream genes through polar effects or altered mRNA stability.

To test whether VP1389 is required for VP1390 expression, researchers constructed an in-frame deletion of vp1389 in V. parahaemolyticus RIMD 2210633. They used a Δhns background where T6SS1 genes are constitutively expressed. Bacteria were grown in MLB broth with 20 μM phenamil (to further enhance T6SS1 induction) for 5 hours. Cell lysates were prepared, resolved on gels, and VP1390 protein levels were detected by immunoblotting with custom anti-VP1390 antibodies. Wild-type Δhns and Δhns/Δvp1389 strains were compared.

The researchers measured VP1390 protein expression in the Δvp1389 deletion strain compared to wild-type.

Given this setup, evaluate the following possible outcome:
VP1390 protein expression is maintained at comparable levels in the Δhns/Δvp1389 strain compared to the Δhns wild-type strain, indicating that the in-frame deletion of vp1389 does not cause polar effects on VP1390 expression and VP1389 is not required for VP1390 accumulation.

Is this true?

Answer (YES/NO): NO